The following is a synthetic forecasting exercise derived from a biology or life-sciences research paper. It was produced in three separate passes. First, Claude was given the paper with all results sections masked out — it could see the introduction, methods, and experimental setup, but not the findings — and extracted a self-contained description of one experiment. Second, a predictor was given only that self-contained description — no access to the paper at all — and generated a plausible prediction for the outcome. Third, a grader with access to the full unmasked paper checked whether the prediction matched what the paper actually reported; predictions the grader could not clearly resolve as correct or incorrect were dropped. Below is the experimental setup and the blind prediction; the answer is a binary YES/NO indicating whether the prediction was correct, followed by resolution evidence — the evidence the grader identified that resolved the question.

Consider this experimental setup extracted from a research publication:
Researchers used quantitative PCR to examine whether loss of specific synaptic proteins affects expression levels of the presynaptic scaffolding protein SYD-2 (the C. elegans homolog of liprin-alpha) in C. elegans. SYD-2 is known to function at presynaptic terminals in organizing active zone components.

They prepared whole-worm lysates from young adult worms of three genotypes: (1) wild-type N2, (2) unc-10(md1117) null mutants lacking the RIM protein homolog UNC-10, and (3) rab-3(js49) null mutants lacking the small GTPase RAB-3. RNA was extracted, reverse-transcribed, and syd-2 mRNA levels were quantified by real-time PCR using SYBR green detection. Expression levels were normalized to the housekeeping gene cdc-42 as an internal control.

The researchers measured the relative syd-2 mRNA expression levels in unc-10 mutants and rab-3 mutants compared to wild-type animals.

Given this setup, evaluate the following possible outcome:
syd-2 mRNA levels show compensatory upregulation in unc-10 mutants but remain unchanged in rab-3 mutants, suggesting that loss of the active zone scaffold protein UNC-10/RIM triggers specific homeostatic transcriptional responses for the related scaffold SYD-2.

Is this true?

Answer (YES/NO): NO